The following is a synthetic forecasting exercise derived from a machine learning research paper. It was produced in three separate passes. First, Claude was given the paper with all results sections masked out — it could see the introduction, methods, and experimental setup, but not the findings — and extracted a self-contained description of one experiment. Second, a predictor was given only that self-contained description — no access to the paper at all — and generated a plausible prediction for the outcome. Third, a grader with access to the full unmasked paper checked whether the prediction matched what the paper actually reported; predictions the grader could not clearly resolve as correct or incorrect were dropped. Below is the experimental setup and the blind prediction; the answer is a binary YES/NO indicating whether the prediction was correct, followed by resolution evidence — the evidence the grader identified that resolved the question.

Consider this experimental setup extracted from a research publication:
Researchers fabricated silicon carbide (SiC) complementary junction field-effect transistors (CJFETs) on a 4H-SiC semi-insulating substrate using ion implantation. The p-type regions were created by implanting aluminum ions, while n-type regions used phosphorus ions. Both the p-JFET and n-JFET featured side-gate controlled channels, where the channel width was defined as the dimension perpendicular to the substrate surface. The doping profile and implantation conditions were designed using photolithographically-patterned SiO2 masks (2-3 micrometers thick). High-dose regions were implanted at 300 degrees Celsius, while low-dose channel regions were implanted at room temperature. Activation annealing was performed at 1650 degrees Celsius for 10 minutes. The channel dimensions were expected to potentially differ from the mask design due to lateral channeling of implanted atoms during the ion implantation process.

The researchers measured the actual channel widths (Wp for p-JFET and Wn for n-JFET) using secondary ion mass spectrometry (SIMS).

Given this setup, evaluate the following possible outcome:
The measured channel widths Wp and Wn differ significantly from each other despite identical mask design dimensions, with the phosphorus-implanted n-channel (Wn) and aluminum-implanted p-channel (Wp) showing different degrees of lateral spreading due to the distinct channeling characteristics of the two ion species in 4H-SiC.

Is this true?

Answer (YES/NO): NO